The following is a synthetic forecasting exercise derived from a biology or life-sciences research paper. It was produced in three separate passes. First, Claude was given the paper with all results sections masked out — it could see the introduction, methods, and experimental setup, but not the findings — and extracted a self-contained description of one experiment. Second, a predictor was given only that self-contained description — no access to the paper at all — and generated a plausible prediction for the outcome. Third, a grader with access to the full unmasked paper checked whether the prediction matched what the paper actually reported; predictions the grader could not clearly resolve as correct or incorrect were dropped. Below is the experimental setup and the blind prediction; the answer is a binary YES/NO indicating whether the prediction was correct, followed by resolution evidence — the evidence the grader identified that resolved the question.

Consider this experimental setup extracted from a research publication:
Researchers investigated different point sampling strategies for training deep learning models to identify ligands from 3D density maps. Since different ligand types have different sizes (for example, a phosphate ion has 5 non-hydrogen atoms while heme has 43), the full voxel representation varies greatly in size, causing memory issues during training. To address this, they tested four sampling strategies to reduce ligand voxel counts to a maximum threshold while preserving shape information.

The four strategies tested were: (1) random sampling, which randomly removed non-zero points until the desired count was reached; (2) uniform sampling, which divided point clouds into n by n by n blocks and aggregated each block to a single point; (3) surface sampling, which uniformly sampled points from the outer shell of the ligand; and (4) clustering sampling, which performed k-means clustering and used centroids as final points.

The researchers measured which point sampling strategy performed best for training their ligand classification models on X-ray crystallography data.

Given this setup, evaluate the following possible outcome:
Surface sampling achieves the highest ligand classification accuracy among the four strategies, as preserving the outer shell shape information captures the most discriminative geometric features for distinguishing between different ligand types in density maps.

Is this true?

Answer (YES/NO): NO